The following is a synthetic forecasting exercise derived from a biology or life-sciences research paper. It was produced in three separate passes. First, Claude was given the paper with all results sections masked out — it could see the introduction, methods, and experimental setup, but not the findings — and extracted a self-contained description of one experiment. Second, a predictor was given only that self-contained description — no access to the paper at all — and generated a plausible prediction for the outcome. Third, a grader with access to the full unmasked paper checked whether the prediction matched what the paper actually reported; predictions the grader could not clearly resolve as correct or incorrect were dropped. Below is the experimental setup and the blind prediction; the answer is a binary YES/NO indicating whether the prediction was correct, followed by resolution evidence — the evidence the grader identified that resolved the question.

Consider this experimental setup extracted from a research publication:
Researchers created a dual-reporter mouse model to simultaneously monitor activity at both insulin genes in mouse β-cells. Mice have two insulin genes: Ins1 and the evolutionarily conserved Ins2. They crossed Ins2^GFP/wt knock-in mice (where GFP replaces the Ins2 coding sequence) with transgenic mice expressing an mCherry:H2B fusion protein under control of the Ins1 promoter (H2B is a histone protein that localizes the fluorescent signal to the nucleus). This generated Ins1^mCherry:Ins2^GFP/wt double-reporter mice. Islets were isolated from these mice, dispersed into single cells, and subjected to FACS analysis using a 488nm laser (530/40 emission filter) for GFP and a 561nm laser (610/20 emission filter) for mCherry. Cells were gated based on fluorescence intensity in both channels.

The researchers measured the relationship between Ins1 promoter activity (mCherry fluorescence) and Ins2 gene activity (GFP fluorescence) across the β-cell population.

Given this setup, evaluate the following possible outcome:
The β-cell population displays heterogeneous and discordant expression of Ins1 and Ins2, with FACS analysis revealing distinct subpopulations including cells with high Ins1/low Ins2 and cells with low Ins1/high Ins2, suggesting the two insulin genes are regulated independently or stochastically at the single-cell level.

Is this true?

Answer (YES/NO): NO